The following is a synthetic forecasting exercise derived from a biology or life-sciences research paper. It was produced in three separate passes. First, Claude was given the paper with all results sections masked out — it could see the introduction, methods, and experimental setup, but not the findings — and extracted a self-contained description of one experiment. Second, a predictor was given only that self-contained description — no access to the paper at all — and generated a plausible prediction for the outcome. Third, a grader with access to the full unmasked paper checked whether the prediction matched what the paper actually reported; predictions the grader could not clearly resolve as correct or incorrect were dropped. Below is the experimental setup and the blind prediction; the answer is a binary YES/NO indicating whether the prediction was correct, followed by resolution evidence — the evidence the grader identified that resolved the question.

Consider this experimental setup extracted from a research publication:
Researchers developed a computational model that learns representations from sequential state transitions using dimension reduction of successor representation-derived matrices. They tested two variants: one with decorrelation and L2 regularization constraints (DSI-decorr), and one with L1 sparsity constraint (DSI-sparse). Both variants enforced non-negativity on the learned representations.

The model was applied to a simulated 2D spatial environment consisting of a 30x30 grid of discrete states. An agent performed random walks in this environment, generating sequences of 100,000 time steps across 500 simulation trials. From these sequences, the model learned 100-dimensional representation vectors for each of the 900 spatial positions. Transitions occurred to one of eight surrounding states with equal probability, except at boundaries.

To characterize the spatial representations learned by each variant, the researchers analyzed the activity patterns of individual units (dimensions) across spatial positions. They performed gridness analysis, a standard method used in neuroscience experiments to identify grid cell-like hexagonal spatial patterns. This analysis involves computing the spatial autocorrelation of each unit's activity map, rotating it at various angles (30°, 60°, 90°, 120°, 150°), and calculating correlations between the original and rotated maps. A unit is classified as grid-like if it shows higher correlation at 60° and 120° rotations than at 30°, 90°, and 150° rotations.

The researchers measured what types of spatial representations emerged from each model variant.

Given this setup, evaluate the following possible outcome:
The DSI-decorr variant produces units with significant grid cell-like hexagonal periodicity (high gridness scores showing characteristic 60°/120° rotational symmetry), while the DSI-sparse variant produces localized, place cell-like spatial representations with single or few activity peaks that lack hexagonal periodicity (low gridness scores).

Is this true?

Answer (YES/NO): YES